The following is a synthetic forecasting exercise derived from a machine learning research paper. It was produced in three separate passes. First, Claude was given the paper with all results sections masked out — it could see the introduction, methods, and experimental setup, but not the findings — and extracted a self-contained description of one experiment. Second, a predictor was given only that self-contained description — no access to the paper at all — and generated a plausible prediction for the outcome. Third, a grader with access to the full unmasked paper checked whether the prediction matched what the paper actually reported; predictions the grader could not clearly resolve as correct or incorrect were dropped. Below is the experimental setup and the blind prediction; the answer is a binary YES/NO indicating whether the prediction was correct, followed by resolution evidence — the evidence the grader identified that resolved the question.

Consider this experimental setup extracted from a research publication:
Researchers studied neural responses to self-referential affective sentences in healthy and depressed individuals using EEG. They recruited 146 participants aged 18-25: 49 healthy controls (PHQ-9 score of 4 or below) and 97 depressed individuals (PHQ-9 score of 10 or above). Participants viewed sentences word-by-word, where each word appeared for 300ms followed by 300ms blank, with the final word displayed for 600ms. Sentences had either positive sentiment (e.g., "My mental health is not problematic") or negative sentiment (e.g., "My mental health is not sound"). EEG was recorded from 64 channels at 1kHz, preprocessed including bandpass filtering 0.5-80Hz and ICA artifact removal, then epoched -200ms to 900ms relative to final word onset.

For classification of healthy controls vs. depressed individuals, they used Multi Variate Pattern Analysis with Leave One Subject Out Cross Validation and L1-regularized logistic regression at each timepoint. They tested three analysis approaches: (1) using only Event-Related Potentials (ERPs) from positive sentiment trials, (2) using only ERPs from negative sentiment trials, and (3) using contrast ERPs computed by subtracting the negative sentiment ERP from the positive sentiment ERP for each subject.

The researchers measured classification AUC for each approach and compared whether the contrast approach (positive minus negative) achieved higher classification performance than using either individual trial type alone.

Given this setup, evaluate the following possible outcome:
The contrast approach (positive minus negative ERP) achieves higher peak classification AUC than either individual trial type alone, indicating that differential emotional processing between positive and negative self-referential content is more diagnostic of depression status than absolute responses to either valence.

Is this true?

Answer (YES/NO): YES